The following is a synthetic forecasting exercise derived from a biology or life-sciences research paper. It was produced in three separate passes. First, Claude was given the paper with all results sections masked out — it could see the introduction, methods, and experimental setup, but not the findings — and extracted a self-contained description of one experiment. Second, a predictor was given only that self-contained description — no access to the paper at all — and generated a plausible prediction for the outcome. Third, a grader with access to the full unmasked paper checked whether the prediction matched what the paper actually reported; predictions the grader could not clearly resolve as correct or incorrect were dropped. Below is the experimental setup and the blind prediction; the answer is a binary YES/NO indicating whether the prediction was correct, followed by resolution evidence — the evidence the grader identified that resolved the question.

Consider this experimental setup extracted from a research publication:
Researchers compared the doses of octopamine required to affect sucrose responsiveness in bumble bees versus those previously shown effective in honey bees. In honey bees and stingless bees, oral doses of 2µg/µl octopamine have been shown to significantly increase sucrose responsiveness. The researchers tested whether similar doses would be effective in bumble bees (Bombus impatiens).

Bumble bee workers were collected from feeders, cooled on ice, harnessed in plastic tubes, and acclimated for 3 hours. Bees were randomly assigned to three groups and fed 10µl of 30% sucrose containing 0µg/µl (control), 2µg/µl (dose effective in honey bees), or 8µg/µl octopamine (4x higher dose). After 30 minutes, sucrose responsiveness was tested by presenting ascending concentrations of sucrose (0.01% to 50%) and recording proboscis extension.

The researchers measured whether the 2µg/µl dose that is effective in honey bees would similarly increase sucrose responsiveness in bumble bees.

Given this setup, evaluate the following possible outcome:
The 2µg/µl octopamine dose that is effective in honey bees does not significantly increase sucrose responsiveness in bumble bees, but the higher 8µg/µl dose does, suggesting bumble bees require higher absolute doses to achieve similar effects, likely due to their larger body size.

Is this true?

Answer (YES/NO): YES